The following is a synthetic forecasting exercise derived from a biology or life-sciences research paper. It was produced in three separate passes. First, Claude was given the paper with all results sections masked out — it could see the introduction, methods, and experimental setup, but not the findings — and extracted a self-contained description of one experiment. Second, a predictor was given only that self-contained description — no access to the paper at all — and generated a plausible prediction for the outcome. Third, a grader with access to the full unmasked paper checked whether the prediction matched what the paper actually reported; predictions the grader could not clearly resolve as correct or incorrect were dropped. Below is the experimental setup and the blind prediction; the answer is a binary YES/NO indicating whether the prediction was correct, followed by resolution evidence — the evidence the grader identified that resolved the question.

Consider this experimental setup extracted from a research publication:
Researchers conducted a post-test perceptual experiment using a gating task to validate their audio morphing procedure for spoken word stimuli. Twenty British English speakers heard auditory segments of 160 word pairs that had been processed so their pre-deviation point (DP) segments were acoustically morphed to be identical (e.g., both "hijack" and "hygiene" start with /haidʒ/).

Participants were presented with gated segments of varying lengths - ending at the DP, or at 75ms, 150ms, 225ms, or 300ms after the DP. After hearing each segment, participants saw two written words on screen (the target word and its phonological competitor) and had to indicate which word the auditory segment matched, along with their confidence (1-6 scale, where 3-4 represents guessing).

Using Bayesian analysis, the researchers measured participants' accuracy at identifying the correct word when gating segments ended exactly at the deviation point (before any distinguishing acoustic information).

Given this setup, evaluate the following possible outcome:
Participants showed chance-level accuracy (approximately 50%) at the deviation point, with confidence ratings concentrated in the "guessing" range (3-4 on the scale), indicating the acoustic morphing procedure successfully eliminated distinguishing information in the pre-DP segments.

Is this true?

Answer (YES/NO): YES